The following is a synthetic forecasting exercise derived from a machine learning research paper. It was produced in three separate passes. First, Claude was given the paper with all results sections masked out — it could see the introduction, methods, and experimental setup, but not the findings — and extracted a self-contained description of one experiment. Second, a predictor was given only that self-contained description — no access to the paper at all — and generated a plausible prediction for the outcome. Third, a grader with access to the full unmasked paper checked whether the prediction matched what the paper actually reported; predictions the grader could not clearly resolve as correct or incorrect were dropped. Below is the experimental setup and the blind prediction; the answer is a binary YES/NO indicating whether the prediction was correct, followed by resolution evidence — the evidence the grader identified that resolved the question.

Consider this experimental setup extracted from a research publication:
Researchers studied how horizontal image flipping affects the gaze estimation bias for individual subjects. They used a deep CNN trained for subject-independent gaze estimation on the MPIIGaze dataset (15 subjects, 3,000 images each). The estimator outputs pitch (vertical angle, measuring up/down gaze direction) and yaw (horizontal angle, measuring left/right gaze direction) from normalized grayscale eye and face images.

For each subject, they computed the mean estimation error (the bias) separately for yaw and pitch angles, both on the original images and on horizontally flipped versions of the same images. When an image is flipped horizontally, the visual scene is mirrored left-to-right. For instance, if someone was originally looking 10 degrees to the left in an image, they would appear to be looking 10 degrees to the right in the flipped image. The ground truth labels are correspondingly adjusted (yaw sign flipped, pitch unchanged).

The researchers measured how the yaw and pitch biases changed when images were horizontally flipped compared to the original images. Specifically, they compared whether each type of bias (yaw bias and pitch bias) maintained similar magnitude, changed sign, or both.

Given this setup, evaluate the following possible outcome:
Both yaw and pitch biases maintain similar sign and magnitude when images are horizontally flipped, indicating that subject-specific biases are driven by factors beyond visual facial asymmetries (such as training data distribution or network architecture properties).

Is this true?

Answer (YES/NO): NO